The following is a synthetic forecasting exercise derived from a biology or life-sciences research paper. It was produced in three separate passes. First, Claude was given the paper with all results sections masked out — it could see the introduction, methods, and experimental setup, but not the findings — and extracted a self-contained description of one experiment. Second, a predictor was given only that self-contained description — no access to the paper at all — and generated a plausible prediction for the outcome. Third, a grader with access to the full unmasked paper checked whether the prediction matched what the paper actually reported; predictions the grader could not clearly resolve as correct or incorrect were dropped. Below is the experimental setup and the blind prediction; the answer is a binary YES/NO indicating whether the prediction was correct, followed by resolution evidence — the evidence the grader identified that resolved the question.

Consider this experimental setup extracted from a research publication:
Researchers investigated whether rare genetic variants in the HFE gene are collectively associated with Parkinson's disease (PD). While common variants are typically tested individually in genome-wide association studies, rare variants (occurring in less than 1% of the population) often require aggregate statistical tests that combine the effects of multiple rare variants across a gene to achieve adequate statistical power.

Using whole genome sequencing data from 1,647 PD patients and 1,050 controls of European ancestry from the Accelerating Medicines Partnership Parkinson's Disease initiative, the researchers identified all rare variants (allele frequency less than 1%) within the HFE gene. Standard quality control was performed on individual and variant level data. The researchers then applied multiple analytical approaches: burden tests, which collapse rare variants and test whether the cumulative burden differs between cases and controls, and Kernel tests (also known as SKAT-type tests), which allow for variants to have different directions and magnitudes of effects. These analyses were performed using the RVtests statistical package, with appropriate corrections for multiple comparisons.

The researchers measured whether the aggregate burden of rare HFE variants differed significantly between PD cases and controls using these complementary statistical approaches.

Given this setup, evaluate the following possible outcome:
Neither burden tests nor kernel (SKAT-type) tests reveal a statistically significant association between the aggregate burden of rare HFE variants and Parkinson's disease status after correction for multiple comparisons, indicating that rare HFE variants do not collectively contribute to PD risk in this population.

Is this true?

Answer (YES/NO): YES